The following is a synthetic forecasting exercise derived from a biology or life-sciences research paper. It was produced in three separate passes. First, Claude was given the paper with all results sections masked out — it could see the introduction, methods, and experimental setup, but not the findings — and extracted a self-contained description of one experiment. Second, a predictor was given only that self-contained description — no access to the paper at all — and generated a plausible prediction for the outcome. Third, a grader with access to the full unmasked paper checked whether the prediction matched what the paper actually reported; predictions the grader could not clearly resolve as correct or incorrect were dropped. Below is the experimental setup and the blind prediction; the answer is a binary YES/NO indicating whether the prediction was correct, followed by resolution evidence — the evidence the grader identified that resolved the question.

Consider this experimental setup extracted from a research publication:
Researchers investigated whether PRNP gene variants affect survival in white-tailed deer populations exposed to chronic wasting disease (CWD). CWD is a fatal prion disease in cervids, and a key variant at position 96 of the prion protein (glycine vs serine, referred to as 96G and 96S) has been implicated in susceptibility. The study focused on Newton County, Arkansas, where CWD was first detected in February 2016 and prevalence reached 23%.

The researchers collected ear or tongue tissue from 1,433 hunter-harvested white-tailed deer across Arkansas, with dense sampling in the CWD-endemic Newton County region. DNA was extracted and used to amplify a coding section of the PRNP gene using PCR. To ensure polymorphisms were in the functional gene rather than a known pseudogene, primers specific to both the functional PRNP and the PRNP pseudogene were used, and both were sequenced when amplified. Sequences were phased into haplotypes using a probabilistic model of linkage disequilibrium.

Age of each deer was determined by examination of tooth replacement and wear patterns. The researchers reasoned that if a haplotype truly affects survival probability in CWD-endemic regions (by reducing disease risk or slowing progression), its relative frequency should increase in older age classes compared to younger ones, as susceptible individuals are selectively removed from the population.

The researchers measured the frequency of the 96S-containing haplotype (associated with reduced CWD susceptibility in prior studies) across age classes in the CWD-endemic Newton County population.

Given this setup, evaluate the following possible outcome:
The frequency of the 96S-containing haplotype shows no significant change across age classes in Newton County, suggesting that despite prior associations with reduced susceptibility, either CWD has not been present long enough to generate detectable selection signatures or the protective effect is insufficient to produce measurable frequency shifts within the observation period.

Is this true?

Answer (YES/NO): NO